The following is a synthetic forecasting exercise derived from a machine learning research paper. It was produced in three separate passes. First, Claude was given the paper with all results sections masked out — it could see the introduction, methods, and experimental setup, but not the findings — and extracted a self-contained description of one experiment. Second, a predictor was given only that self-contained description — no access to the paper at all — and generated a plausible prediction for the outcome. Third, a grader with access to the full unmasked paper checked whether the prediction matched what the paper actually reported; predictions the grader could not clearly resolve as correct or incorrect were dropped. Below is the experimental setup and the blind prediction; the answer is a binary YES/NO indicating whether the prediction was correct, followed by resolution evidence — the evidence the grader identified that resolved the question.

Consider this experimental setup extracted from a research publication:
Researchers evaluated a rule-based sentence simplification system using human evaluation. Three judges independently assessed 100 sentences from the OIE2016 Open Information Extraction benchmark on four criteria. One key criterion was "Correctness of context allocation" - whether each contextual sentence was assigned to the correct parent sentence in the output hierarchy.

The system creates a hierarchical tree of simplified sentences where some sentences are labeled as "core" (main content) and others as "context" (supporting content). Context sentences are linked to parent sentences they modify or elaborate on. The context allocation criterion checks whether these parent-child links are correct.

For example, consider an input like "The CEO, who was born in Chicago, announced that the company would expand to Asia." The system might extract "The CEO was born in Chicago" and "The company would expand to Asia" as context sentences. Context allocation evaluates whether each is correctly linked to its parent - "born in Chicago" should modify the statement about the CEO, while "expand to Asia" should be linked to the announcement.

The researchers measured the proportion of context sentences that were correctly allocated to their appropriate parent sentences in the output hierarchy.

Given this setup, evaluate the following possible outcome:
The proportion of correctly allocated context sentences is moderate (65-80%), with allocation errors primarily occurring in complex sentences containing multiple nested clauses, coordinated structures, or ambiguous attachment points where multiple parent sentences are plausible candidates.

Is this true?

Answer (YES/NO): NO